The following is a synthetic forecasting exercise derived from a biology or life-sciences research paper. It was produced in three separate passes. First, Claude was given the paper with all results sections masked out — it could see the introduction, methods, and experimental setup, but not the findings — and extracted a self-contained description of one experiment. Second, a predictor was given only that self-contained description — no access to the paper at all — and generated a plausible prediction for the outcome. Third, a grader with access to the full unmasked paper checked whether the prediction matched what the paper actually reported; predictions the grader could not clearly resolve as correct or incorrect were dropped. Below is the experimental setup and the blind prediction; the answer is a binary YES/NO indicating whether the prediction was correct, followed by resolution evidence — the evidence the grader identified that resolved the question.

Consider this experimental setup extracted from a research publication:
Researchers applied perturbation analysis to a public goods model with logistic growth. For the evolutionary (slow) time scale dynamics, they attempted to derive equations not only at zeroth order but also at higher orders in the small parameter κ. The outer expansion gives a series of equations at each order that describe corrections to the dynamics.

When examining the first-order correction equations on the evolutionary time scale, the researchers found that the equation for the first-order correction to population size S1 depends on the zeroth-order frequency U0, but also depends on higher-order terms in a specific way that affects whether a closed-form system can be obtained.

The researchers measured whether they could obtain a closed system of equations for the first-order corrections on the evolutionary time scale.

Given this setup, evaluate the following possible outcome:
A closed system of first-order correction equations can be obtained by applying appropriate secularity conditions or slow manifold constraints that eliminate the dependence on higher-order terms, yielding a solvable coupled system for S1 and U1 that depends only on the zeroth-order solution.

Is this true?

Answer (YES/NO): NO